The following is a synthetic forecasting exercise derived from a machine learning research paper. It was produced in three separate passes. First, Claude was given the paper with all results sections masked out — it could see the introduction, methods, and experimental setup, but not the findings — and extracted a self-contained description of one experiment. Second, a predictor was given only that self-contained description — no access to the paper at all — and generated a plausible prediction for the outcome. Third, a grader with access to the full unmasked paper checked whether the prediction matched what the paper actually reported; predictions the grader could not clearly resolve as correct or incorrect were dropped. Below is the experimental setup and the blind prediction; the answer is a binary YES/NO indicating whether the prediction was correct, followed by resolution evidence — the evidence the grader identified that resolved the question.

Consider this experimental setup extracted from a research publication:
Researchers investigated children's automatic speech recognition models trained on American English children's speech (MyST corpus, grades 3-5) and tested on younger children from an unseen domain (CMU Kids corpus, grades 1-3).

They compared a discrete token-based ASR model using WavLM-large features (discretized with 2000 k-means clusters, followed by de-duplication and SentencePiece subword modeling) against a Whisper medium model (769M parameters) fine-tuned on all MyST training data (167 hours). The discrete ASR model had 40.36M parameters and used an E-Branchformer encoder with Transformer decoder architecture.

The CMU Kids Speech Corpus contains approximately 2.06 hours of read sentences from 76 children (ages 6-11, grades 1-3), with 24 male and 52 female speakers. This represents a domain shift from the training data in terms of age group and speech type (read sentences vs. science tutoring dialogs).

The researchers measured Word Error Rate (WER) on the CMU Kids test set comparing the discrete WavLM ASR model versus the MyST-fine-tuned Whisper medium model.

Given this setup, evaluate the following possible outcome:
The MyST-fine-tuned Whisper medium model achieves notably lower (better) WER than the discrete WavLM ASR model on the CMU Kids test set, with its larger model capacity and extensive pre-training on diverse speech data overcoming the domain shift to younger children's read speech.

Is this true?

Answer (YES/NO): NO